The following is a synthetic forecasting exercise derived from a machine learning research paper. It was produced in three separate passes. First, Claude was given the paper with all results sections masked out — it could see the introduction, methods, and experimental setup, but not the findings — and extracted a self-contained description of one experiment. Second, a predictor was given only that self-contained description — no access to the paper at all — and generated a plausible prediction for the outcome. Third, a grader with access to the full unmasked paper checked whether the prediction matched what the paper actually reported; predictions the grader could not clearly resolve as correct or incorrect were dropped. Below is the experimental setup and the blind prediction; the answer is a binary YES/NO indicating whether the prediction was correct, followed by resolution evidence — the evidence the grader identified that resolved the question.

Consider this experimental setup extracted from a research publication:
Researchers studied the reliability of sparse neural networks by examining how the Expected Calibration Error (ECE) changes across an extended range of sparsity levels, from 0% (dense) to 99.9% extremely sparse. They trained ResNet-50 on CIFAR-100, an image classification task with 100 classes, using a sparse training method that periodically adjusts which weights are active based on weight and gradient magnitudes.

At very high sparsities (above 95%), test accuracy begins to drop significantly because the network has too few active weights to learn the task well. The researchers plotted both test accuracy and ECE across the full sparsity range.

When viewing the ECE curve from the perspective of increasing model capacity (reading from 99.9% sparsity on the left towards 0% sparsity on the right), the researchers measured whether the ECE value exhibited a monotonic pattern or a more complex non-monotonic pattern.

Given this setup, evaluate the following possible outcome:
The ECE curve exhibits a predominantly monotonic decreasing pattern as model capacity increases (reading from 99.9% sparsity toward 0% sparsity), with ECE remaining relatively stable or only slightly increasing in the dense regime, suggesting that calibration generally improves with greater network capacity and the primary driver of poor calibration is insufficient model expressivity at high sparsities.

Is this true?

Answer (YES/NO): NO